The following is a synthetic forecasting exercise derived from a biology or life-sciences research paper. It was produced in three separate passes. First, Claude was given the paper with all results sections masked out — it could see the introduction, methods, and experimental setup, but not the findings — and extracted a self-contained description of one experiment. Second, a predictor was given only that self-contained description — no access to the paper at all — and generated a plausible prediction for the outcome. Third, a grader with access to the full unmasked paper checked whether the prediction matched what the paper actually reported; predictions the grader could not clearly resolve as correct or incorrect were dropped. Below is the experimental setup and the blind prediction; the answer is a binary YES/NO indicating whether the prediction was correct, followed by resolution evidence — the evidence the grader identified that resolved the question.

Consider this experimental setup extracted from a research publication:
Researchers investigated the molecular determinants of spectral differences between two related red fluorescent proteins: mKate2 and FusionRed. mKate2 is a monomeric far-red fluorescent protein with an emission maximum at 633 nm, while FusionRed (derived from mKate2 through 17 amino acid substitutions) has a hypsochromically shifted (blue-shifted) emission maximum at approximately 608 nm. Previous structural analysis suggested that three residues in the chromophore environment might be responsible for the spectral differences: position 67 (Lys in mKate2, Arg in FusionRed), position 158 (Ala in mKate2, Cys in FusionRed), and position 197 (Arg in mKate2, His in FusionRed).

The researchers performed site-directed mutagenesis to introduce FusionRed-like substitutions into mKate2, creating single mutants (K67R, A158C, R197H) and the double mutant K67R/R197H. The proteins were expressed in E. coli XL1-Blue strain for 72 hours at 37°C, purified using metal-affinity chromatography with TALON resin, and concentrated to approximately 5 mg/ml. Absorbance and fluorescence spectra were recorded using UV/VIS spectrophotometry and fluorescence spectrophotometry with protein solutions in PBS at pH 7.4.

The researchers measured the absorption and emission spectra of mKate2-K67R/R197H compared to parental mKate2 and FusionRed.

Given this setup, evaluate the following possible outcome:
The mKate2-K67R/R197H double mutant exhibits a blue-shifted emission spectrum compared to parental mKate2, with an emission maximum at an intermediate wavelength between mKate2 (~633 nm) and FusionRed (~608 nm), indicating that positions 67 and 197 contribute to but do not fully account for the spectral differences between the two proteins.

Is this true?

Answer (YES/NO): NO